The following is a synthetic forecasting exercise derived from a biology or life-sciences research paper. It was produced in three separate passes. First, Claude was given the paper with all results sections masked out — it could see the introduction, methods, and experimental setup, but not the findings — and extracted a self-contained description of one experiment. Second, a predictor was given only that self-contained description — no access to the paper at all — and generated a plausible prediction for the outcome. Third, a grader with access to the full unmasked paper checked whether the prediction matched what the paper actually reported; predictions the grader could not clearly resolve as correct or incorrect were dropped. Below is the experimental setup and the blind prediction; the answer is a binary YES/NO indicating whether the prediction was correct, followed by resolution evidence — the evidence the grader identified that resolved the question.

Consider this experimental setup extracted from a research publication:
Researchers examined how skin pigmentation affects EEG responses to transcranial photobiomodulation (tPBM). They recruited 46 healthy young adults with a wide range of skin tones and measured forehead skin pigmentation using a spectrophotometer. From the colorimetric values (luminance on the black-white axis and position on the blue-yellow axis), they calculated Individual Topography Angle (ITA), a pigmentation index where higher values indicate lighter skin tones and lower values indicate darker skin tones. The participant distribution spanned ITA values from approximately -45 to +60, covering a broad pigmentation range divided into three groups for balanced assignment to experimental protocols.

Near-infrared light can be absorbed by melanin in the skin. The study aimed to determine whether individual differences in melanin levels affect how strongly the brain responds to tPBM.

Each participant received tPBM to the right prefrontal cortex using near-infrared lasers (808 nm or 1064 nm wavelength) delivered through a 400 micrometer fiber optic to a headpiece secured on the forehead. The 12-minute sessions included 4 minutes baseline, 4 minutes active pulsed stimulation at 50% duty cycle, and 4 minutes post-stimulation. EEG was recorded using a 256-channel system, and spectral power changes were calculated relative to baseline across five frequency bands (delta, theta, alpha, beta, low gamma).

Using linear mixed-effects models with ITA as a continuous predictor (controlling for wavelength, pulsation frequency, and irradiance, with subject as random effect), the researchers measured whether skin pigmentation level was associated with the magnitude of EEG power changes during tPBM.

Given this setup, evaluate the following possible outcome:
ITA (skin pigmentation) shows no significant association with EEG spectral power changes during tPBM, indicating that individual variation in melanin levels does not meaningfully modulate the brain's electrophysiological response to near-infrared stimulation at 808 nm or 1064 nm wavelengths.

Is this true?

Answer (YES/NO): NO